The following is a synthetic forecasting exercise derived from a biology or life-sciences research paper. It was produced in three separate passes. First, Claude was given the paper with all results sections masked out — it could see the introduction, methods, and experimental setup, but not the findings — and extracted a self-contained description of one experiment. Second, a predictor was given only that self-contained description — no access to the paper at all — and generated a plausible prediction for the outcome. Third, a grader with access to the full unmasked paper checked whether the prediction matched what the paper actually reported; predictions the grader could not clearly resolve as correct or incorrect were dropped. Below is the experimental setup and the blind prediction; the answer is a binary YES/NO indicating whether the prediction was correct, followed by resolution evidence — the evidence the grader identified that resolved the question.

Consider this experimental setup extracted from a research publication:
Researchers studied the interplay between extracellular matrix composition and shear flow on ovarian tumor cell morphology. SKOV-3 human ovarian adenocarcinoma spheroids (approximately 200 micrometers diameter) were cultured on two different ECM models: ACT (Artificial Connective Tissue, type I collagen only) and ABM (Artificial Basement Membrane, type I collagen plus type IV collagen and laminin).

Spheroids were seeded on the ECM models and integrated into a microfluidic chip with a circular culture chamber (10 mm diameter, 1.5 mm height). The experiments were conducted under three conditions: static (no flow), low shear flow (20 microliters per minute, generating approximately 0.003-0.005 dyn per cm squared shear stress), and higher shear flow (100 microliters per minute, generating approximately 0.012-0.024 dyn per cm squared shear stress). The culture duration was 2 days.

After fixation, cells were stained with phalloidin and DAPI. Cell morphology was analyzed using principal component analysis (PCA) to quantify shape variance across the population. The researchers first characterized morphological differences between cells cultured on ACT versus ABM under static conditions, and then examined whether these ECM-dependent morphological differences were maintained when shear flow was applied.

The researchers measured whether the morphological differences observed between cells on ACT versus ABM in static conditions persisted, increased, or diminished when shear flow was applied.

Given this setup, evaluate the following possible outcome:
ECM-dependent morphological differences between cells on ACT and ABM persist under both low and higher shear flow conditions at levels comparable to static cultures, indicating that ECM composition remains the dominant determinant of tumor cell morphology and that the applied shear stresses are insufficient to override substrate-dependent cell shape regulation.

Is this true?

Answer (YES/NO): NO